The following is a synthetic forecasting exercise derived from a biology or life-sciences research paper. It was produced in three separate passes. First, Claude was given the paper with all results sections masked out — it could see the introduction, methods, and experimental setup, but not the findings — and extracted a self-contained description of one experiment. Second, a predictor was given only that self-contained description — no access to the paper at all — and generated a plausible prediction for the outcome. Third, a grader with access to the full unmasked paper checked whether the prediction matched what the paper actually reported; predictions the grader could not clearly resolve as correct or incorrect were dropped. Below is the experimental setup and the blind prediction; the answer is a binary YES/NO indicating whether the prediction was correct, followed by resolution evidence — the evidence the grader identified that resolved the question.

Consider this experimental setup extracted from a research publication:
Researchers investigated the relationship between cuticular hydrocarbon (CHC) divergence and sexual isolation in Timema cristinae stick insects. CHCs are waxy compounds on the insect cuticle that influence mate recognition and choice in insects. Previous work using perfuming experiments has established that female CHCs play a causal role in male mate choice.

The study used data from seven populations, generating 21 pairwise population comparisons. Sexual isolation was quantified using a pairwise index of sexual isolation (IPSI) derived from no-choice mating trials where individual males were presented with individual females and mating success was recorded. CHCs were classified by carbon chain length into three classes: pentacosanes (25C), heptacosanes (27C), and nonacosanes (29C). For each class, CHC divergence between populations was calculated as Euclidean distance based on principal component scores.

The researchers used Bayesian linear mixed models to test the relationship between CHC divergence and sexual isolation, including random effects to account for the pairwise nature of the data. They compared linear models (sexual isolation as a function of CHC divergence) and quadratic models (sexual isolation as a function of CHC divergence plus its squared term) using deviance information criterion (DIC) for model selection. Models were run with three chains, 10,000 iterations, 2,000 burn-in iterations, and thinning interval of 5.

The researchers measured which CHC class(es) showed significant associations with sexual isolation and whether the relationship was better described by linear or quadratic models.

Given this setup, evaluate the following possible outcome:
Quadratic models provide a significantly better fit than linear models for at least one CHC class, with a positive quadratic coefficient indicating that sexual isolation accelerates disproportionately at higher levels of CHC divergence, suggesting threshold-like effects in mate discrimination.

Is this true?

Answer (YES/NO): YES